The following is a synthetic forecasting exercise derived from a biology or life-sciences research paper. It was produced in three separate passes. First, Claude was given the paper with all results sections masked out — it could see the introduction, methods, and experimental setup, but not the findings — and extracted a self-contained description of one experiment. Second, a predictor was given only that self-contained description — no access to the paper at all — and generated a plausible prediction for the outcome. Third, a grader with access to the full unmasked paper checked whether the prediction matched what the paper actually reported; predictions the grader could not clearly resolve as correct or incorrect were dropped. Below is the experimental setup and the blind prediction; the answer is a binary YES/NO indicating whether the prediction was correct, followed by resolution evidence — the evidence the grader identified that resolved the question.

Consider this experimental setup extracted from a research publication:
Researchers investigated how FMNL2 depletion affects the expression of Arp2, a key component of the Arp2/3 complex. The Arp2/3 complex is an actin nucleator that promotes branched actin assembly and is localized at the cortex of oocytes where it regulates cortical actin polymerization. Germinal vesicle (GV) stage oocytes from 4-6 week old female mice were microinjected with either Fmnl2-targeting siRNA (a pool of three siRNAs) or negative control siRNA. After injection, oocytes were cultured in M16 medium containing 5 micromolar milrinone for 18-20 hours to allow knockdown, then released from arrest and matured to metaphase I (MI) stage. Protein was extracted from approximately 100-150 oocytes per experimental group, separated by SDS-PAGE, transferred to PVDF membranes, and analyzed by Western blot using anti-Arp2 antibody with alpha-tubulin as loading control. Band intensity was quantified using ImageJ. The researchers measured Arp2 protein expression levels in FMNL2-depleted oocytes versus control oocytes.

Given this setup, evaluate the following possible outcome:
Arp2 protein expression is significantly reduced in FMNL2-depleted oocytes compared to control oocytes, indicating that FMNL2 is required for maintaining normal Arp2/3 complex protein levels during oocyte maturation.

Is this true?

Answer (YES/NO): NO